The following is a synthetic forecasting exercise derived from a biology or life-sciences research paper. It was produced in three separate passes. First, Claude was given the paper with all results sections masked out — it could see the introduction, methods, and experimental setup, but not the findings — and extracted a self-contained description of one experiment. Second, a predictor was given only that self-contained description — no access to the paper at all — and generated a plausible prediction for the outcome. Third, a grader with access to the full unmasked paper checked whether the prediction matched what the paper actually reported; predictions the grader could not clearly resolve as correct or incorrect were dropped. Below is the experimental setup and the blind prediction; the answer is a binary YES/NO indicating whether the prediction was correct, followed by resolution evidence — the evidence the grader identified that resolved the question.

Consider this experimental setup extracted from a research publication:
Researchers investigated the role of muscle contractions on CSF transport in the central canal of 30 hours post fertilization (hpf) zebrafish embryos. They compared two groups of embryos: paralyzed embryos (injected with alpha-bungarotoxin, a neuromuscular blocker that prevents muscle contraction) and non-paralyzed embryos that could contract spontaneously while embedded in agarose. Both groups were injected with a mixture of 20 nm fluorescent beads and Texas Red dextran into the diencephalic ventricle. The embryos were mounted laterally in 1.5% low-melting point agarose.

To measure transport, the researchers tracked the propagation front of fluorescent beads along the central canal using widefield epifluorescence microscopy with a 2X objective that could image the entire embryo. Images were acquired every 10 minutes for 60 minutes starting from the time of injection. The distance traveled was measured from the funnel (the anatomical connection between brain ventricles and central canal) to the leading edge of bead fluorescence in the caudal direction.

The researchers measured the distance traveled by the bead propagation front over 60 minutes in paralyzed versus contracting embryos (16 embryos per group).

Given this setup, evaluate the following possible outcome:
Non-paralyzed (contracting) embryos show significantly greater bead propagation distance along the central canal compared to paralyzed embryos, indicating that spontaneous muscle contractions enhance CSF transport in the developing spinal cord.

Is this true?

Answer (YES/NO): YES